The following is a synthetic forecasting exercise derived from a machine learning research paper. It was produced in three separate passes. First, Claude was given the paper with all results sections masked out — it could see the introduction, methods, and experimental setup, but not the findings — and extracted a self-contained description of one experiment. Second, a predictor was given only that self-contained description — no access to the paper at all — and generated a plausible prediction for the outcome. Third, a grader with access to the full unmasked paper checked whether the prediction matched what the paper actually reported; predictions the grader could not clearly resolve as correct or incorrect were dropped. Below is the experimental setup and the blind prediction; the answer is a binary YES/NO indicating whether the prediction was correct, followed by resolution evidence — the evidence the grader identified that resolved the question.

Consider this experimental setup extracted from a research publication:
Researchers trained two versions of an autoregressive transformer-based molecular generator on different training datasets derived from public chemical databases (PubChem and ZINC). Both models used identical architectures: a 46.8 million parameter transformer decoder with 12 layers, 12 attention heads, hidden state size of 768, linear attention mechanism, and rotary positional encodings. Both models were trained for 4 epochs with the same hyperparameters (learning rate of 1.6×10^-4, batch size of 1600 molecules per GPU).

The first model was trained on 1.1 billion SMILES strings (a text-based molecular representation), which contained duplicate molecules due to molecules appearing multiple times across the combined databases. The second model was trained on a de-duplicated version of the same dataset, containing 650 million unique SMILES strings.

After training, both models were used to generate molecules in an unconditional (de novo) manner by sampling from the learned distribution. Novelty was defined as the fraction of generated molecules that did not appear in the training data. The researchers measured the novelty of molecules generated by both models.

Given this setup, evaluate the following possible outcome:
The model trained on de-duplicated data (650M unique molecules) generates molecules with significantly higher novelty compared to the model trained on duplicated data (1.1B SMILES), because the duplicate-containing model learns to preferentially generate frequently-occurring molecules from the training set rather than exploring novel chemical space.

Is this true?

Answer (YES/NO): YES